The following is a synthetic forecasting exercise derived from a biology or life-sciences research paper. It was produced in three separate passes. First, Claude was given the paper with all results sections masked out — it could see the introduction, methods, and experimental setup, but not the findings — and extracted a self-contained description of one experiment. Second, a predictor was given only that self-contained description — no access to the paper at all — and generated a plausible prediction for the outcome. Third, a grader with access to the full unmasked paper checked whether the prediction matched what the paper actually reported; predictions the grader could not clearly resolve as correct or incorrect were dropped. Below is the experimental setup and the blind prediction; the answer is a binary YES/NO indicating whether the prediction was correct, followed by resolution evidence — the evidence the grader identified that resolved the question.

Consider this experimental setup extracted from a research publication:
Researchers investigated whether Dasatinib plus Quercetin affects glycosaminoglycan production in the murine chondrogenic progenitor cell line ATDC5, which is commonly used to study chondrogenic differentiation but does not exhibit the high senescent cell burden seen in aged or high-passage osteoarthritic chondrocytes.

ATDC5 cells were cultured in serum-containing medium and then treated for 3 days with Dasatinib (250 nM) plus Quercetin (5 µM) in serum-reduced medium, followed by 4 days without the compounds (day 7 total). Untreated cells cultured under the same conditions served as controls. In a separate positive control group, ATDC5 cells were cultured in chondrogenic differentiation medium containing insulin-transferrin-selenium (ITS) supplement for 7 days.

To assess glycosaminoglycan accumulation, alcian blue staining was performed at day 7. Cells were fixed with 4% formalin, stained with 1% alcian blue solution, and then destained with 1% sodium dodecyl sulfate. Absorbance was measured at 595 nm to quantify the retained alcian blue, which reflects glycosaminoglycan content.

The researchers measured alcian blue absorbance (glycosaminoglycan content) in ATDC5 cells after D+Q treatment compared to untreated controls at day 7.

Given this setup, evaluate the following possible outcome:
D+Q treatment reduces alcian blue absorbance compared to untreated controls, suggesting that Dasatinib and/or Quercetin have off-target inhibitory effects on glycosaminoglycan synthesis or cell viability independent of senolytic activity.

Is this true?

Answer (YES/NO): NO